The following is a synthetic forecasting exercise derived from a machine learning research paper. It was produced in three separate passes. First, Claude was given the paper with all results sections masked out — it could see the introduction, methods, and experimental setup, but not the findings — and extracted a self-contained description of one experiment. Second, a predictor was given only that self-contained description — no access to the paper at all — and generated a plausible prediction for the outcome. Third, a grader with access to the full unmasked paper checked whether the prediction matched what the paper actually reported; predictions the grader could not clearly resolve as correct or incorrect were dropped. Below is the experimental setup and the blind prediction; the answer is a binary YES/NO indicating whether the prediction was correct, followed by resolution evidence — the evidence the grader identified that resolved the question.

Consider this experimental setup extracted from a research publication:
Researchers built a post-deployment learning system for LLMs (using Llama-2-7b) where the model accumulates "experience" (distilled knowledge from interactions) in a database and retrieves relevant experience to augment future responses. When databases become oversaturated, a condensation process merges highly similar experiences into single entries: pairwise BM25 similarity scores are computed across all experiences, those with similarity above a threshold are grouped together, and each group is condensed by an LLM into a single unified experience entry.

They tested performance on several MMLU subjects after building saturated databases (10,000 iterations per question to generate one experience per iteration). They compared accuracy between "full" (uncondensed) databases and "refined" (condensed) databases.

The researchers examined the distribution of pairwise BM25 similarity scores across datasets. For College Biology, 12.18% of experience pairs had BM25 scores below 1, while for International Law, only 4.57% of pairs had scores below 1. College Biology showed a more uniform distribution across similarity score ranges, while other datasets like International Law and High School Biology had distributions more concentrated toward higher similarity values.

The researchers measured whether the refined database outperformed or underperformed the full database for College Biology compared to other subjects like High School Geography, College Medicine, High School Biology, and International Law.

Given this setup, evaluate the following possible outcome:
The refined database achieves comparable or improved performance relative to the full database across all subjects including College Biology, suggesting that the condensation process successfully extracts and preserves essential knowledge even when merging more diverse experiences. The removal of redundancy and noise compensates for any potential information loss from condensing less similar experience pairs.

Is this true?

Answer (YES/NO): NO